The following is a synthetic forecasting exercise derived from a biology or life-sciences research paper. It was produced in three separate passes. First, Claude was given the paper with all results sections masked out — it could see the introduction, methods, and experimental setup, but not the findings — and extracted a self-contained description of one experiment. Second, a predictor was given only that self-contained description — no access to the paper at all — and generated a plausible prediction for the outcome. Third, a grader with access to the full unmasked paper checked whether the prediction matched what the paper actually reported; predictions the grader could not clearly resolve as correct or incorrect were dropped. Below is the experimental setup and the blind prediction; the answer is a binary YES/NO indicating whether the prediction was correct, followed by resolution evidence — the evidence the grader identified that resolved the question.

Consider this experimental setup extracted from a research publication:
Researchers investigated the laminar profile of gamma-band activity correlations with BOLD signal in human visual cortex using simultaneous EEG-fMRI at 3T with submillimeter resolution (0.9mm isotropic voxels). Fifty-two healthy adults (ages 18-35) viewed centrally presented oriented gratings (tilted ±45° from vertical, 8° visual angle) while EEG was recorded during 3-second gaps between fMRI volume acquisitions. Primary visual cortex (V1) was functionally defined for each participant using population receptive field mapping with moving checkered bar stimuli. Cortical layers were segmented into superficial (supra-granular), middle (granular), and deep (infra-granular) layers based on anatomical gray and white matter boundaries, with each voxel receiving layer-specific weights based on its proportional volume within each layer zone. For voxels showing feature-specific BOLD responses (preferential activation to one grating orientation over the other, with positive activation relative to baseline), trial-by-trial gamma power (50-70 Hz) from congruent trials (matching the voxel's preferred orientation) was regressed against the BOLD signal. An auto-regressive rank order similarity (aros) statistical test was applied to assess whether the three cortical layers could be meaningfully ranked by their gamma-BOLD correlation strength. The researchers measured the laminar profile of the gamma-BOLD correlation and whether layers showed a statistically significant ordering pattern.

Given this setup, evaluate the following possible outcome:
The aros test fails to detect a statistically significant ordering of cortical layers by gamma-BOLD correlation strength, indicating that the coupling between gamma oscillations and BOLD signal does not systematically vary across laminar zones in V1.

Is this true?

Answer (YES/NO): NO